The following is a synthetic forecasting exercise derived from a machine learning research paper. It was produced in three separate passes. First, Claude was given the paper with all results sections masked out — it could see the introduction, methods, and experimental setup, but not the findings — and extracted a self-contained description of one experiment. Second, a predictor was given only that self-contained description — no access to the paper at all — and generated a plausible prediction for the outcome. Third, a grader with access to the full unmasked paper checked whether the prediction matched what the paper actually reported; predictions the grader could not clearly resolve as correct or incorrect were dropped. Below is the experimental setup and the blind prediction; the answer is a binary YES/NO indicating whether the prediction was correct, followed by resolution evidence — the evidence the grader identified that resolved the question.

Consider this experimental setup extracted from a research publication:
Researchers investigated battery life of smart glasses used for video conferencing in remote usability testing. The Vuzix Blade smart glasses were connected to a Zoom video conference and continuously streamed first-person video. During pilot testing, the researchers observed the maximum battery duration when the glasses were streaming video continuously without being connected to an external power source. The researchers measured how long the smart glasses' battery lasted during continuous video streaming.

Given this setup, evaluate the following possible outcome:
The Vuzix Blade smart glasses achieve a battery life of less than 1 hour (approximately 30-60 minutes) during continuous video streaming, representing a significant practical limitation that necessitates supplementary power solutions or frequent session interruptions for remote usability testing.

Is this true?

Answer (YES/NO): YES